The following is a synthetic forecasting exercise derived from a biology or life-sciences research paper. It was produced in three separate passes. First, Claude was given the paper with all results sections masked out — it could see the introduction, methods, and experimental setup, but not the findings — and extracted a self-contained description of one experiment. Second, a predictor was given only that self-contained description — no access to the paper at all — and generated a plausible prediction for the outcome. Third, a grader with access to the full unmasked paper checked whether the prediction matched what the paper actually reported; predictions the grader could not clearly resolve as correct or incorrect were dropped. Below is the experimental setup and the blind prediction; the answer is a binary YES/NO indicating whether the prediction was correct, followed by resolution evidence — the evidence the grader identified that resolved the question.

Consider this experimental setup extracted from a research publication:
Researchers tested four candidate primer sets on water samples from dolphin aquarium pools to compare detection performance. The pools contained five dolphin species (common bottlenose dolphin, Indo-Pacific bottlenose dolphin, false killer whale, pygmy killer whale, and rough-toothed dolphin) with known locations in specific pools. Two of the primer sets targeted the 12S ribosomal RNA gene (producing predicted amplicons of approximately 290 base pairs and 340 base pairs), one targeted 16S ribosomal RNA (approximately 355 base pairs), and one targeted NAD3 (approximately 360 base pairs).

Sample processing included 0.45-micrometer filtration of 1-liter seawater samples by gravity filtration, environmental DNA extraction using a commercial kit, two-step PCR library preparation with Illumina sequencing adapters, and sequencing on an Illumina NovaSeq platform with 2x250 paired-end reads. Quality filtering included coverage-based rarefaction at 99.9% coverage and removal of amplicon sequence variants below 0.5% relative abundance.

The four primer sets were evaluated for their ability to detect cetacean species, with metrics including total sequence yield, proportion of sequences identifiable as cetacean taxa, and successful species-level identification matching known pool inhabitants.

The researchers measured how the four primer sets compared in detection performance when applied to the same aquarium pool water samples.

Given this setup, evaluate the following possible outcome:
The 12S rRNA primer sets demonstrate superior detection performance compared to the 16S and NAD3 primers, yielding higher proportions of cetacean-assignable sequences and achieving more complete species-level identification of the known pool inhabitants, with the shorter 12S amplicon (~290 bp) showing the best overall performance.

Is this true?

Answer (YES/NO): NO